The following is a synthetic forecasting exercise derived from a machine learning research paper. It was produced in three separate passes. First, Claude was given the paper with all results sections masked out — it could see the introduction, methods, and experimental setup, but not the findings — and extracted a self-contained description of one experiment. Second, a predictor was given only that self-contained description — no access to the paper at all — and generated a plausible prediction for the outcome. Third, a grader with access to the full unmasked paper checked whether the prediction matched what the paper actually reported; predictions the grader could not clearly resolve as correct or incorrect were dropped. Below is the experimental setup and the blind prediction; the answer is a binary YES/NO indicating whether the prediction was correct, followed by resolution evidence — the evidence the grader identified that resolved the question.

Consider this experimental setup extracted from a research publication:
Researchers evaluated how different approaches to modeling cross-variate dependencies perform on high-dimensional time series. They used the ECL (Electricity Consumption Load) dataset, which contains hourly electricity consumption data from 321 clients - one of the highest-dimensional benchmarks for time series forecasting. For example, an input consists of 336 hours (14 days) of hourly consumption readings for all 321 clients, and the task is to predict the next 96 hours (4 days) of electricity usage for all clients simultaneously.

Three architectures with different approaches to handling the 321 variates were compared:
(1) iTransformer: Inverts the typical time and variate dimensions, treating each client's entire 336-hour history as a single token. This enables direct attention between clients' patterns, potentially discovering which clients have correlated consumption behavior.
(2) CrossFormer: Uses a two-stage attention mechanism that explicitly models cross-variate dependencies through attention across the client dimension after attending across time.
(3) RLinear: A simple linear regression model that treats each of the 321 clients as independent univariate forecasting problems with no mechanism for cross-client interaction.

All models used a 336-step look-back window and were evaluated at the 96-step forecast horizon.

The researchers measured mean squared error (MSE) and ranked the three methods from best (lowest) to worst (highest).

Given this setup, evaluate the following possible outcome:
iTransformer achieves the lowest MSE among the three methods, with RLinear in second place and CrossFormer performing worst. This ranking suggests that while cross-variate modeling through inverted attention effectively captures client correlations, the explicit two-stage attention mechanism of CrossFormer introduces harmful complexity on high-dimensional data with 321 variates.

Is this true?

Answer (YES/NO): YES